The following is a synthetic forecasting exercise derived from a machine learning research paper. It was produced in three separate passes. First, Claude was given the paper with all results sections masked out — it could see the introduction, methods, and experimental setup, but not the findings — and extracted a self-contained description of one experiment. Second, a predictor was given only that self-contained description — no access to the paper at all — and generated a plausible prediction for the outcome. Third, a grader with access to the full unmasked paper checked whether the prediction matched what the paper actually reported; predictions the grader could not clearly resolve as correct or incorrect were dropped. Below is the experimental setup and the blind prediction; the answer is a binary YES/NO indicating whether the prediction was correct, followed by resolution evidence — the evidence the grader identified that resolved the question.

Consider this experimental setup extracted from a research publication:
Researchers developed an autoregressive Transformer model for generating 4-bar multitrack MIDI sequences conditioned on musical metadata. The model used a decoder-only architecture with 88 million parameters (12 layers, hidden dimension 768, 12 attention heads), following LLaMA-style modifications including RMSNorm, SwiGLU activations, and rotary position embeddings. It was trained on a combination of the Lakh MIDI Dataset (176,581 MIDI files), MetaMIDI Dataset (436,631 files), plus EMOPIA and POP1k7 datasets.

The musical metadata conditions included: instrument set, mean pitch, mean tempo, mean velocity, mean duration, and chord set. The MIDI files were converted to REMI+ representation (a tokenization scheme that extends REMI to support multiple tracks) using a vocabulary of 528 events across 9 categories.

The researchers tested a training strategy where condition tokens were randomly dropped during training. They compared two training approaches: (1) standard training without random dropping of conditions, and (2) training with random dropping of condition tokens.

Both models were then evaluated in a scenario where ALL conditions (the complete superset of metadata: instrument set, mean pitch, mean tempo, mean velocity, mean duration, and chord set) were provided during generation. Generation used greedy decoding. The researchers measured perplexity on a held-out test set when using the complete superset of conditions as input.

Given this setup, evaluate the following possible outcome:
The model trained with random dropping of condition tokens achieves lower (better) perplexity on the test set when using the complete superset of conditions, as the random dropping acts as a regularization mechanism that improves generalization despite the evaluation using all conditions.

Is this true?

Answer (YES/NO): NO